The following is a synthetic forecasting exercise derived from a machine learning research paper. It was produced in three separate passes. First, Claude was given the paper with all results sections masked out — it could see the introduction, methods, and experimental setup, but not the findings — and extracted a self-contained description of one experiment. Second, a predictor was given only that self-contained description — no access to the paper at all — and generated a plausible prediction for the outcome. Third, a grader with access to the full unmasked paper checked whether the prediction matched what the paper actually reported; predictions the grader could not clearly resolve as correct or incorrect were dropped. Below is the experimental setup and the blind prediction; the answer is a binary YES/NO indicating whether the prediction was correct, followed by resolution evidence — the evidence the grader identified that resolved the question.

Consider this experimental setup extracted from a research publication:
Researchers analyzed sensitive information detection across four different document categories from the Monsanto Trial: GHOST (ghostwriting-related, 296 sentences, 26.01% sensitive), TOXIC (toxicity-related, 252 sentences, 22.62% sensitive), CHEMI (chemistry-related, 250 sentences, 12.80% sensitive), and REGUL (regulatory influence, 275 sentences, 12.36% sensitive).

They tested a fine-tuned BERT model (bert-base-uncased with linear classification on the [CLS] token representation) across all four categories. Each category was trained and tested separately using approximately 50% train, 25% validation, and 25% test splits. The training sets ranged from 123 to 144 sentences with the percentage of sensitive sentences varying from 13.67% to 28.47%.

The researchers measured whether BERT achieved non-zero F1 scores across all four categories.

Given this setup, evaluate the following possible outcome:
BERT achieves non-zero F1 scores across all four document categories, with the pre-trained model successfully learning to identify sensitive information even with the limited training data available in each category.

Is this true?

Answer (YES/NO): NO